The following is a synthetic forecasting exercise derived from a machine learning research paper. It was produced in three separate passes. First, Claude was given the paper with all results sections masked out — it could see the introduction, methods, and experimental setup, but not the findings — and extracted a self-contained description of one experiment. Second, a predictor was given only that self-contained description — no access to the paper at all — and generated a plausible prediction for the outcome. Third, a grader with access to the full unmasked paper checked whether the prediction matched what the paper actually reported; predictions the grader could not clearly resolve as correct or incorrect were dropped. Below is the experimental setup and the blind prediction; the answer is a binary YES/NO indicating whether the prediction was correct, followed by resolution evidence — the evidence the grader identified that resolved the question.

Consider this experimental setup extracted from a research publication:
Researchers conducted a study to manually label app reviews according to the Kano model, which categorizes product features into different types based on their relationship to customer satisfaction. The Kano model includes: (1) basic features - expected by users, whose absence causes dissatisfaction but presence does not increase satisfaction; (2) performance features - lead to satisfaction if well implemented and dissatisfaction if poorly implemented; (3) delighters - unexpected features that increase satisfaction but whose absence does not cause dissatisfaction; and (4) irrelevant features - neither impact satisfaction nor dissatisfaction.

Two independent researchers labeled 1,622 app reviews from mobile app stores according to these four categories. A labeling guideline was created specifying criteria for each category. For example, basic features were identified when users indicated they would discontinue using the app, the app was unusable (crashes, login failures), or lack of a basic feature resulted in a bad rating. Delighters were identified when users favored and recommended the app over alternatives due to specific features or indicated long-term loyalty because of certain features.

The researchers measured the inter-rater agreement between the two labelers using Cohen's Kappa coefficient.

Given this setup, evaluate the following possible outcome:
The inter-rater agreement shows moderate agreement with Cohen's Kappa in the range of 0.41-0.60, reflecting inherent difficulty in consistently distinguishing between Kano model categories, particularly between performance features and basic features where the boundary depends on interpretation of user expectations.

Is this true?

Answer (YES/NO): NO